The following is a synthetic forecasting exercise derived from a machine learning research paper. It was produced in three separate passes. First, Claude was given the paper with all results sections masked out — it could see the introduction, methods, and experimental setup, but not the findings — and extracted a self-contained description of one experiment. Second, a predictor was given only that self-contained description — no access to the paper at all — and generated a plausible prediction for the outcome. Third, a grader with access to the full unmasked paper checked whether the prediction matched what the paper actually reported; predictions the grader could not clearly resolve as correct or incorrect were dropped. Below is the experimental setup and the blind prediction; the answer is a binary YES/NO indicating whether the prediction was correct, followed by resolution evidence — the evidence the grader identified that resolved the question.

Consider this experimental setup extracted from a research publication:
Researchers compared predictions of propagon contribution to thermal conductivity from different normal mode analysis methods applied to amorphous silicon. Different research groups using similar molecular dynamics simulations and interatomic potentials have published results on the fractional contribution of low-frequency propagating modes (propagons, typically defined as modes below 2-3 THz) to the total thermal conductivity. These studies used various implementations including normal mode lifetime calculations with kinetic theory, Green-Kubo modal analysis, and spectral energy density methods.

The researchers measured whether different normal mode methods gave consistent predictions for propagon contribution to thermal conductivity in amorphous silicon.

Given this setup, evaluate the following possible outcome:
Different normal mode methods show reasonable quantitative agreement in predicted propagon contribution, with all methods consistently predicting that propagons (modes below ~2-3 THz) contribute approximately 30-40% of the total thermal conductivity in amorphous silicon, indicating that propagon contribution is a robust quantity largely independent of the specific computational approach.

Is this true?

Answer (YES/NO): NO